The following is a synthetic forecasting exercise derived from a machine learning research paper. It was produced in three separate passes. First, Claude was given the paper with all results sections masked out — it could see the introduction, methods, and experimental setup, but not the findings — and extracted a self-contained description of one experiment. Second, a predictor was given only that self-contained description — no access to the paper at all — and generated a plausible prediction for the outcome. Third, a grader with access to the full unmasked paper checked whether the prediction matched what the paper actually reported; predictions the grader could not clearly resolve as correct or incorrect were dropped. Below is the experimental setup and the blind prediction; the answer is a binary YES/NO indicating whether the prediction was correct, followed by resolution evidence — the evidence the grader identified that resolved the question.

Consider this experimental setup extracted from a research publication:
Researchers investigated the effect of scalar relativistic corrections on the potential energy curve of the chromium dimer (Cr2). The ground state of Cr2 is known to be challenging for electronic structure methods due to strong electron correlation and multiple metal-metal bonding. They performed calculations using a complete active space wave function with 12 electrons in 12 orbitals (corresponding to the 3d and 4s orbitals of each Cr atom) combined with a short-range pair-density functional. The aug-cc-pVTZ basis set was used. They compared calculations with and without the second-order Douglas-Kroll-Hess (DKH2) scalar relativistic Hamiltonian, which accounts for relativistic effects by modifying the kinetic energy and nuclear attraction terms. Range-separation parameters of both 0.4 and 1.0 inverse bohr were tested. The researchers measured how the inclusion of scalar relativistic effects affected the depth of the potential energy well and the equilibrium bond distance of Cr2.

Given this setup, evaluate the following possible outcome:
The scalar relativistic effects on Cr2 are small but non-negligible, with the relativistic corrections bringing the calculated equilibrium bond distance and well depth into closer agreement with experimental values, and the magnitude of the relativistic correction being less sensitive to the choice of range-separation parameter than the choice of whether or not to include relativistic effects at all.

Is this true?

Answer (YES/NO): NO